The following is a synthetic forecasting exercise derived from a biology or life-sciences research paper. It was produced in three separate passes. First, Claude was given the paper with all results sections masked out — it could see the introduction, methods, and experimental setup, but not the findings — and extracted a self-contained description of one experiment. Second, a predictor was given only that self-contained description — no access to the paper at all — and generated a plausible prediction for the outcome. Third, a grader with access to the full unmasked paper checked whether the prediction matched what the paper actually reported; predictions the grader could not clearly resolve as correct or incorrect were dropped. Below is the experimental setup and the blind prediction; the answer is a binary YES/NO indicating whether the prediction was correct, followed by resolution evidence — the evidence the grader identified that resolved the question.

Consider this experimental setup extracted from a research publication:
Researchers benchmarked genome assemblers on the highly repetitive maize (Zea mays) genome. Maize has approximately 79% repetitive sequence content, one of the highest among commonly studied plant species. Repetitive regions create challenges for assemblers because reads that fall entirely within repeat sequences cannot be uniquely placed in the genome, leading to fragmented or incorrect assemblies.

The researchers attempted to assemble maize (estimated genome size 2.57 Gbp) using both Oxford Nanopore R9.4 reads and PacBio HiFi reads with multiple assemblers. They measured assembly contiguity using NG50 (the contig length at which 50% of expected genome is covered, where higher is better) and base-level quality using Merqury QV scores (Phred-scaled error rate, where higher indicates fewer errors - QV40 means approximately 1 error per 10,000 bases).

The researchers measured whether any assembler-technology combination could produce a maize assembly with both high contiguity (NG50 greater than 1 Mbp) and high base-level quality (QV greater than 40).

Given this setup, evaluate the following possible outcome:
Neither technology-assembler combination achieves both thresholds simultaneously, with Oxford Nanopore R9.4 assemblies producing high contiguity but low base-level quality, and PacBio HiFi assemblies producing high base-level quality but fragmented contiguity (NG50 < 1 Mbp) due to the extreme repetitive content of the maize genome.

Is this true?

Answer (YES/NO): NO